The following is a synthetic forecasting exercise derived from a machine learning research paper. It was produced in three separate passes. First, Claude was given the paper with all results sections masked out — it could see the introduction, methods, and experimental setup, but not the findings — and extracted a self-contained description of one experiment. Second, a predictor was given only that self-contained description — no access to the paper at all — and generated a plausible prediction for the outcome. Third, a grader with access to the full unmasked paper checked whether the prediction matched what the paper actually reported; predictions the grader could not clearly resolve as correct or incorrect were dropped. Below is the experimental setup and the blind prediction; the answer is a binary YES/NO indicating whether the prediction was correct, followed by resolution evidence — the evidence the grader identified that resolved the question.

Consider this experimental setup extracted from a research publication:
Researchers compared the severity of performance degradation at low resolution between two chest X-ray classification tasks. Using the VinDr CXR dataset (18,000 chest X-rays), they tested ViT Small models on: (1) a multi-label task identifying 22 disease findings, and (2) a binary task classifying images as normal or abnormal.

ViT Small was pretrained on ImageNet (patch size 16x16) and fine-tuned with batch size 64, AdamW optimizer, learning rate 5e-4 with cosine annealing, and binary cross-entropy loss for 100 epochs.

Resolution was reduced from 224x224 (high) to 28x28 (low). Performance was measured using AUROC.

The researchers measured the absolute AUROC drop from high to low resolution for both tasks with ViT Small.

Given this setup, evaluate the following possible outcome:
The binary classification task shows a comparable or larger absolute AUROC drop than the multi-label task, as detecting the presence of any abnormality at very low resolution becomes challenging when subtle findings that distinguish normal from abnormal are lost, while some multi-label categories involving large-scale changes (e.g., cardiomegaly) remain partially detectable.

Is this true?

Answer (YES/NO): YES